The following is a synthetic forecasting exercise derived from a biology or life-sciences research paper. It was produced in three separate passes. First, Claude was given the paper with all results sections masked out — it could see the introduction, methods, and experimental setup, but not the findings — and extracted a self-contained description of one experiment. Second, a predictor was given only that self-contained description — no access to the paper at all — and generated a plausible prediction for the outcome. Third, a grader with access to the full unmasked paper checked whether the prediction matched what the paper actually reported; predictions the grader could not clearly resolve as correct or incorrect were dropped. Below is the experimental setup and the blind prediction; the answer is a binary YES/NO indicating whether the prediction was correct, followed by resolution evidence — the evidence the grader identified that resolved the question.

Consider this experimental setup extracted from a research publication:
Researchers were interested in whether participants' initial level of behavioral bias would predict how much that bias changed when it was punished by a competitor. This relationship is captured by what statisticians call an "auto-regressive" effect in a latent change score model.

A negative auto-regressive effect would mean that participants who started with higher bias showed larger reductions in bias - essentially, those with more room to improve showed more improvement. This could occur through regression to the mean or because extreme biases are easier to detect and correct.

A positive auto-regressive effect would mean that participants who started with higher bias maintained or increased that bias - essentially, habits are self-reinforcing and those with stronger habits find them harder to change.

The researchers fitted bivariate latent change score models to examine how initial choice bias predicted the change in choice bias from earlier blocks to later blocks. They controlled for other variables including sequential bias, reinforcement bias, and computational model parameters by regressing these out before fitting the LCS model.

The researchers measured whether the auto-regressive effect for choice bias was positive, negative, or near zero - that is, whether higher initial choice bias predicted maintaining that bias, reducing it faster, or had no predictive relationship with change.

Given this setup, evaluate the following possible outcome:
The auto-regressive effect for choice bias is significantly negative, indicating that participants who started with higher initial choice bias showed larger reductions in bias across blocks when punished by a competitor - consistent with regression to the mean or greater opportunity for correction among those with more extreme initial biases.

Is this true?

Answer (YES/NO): YES